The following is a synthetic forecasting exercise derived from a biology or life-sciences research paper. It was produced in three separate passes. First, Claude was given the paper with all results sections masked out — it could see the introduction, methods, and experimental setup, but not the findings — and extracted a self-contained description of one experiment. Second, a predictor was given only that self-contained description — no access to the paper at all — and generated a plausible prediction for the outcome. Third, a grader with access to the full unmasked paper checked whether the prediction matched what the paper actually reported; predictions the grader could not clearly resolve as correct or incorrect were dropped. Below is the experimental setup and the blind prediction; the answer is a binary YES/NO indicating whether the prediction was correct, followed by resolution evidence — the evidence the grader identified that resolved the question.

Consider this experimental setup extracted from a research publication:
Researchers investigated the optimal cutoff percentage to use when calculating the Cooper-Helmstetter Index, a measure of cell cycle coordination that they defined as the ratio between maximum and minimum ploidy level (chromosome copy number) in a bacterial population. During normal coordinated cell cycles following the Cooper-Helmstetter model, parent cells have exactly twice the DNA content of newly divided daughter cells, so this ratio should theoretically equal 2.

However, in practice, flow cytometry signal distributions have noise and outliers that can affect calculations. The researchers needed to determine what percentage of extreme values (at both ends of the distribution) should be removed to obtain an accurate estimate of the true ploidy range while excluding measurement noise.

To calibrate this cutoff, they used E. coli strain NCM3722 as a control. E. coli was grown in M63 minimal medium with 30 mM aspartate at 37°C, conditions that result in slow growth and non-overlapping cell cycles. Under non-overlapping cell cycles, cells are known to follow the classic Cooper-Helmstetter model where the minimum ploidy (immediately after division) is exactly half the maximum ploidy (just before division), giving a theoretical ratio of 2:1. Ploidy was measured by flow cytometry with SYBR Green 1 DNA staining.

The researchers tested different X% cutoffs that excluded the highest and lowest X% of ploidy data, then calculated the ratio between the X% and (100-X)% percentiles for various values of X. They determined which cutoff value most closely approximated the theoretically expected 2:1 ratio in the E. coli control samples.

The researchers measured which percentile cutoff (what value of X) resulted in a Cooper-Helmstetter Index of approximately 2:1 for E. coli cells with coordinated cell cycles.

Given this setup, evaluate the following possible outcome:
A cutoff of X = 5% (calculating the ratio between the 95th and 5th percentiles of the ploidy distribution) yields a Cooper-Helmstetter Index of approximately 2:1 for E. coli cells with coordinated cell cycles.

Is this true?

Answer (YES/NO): NO